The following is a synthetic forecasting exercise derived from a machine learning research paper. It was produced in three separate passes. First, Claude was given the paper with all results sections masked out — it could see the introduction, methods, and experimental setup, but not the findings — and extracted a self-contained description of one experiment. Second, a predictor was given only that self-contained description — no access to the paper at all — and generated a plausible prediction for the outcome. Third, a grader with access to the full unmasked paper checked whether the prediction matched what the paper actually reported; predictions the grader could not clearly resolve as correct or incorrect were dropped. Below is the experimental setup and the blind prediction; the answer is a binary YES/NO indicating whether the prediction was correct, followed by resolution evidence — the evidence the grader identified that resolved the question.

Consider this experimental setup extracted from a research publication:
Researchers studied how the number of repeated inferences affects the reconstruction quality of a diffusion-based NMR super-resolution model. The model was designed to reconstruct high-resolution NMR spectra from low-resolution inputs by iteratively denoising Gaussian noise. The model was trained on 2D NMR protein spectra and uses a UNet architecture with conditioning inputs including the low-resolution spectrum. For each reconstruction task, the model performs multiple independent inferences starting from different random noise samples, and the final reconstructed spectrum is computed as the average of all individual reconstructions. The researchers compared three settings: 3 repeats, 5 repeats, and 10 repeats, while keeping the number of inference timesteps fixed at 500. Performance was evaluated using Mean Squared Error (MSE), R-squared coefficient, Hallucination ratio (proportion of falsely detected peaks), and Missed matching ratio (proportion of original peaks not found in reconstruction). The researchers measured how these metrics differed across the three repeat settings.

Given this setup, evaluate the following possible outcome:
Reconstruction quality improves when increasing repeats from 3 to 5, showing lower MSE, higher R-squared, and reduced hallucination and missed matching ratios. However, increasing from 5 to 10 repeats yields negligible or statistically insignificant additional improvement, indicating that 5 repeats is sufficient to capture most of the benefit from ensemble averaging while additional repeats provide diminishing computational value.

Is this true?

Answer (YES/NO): NO